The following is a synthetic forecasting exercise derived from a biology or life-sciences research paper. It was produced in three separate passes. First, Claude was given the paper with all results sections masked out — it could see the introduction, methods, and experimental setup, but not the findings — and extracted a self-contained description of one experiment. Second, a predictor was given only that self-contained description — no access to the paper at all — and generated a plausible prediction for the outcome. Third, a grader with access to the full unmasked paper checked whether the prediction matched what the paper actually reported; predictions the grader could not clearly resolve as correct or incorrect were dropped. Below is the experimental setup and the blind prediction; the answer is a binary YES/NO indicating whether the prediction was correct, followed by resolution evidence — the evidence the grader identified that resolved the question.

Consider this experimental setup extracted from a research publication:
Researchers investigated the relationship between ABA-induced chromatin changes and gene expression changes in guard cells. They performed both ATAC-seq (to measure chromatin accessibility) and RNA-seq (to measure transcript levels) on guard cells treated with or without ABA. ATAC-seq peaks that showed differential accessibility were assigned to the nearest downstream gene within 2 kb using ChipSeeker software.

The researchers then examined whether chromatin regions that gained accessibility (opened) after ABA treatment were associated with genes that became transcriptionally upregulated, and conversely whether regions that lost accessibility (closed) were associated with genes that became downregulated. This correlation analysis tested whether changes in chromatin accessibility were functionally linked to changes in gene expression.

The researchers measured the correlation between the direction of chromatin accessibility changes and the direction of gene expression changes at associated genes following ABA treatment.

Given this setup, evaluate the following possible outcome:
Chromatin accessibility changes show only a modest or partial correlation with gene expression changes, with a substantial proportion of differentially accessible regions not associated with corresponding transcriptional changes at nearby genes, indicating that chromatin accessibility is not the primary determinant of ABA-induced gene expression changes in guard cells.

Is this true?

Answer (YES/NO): NO